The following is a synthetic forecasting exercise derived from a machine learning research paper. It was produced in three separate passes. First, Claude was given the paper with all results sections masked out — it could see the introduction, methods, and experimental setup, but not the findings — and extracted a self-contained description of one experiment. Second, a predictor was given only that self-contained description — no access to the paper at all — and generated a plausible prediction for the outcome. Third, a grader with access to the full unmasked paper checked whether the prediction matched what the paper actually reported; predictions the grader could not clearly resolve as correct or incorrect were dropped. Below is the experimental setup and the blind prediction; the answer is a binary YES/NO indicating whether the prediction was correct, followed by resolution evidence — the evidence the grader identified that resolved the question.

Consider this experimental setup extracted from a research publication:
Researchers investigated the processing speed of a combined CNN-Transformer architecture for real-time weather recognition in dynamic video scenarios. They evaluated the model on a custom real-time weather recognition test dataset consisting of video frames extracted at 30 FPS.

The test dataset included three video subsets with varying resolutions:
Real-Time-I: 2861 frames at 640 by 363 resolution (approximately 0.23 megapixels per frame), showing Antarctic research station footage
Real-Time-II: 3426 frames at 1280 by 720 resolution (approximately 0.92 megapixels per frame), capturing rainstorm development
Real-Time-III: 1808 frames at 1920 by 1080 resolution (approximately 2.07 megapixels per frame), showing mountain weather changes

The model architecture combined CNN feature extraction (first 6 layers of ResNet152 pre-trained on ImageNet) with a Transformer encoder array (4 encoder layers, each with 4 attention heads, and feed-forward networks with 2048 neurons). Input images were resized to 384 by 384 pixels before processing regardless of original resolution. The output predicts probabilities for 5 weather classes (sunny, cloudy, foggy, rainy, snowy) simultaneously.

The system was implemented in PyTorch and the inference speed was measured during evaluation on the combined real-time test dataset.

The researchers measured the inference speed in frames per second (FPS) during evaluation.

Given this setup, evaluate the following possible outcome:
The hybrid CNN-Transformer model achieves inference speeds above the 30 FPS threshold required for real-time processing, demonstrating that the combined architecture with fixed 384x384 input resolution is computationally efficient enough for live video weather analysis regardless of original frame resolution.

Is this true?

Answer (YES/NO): YES